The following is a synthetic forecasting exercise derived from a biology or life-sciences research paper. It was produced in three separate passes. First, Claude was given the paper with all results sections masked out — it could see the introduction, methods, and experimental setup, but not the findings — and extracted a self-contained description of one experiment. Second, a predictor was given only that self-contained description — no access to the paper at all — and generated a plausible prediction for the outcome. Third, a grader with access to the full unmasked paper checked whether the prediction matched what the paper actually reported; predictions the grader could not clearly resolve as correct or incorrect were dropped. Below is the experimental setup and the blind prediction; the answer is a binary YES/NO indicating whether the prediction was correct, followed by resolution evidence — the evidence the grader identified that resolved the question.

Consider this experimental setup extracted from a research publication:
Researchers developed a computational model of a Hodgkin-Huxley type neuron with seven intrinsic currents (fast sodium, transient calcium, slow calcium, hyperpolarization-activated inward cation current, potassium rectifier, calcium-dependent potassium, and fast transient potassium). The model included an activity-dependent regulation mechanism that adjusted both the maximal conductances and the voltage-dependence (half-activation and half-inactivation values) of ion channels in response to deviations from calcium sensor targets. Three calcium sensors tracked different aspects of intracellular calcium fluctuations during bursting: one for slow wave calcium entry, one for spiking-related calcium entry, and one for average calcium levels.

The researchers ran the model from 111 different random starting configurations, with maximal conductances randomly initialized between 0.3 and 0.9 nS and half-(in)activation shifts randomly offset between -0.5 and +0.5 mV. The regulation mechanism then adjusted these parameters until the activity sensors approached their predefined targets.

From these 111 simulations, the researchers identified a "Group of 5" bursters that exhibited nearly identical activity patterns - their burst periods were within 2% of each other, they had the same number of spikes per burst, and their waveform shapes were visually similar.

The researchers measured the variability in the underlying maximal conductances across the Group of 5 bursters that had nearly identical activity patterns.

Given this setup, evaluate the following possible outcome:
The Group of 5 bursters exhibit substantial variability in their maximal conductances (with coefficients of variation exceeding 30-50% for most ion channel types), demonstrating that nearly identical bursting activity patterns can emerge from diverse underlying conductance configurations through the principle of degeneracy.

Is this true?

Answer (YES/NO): NO